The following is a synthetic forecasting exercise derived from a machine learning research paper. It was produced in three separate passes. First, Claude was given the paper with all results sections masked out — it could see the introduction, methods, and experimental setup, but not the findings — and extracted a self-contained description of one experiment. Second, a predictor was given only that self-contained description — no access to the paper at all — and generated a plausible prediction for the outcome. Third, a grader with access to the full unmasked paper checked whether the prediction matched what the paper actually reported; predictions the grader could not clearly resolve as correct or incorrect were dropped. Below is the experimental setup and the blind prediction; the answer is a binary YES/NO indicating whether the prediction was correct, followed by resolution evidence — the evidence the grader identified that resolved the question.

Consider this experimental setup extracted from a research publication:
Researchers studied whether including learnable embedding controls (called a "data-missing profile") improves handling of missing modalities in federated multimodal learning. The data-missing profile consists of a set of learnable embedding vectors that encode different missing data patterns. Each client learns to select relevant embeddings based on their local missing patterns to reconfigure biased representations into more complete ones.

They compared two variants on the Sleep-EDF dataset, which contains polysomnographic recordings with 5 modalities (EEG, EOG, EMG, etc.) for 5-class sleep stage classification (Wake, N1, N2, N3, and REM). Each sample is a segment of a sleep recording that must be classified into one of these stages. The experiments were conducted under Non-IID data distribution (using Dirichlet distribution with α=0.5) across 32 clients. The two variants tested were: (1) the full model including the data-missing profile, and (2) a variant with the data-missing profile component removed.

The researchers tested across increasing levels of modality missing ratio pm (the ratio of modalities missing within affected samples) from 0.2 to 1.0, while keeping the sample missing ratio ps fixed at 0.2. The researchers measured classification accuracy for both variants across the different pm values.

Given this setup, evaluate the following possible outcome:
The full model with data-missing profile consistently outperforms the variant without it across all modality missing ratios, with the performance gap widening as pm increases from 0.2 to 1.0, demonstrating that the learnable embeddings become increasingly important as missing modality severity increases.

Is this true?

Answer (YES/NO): YES